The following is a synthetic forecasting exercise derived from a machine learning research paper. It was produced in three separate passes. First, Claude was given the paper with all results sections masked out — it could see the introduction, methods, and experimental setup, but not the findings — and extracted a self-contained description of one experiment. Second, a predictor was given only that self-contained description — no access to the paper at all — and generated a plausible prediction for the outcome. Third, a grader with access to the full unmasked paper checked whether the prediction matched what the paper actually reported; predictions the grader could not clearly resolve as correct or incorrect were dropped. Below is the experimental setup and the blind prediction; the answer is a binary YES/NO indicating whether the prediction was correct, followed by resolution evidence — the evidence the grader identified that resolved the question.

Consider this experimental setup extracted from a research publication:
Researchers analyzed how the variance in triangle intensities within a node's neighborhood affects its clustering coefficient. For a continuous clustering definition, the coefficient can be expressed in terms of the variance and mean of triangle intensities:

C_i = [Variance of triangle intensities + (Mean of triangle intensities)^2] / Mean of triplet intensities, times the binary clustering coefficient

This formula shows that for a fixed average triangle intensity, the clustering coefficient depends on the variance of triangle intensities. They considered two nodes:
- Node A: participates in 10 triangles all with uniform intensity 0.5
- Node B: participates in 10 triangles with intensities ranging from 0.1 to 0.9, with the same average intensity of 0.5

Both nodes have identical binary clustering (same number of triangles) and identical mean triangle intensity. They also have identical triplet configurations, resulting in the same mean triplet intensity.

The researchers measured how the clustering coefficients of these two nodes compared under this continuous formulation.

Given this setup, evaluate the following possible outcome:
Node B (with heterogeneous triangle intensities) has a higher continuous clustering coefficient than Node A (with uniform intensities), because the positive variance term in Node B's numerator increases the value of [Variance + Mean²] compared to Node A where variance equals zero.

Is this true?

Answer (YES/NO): YES